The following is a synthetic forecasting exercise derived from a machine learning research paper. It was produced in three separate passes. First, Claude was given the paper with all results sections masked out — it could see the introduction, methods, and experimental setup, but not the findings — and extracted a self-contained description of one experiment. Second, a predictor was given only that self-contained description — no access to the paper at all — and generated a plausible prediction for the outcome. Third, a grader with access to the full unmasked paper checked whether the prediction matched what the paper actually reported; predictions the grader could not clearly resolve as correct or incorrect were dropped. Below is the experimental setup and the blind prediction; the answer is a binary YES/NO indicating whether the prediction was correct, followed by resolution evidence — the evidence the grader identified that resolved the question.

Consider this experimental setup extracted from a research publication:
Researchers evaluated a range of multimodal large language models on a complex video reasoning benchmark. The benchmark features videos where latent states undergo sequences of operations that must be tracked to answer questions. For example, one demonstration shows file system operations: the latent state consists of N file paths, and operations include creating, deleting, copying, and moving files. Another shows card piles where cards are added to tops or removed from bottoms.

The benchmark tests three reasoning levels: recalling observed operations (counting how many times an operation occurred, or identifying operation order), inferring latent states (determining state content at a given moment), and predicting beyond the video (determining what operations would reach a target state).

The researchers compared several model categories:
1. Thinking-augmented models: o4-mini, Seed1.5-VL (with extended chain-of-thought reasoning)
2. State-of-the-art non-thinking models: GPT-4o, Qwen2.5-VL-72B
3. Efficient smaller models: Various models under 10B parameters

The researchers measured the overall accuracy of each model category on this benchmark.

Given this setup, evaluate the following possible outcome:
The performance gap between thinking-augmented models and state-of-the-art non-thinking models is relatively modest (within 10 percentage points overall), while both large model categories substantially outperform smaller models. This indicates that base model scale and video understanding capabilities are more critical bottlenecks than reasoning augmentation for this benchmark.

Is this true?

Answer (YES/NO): NO